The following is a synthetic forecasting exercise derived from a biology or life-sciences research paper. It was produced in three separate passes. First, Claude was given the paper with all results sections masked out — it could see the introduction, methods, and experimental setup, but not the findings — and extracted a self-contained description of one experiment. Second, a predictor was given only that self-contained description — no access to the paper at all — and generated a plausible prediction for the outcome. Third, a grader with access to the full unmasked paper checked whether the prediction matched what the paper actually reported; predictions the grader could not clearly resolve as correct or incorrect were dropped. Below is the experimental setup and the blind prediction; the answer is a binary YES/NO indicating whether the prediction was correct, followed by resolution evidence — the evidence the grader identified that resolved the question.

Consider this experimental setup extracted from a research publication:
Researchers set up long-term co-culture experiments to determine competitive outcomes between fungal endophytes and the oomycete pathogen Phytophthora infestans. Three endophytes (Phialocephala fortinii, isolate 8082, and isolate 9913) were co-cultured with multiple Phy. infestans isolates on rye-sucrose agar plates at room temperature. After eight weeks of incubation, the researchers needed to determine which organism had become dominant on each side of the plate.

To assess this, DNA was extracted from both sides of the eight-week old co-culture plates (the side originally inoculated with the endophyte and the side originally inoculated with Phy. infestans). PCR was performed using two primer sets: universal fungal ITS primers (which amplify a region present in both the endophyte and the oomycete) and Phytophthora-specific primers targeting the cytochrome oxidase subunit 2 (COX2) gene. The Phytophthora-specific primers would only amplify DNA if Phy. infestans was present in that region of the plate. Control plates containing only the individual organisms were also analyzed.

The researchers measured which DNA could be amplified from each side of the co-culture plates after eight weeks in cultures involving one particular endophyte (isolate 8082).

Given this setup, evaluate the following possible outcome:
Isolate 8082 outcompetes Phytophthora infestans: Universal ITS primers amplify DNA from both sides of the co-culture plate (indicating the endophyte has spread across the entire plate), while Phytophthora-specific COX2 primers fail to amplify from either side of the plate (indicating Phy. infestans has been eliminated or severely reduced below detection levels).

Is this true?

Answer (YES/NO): NO